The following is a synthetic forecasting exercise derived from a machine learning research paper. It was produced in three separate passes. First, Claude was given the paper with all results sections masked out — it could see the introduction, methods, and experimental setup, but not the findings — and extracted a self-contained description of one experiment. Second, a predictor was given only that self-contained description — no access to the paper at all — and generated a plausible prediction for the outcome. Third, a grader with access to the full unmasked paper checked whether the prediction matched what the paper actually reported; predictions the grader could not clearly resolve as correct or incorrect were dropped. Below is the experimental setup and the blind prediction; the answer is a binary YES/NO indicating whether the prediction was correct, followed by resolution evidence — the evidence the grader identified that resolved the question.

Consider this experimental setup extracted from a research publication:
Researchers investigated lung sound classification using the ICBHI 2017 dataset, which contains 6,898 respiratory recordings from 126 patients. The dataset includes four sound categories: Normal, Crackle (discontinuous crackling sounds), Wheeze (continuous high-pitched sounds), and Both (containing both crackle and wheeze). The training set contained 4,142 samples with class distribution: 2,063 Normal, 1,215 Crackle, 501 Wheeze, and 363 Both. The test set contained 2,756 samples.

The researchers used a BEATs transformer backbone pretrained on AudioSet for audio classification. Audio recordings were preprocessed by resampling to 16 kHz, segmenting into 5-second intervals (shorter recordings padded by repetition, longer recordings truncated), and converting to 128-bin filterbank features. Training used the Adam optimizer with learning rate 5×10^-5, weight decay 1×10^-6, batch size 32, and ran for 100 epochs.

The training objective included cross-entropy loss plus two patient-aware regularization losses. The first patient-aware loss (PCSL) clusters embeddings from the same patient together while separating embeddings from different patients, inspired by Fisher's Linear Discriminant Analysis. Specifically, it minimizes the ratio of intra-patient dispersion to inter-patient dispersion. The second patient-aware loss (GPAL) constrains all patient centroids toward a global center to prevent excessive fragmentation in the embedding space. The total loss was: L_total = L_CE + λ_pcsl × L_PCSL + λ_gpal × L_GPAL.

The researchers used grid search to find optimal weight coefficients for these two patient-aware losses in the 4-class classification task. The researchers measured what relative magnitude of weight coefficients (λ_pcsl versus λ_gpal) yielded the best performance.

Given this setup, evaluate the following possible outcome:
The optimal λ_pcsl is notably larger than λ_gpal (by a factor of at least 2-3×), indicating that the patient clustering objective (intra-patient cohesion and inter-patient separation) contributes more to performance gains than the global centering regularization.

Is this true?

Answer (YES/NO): YES